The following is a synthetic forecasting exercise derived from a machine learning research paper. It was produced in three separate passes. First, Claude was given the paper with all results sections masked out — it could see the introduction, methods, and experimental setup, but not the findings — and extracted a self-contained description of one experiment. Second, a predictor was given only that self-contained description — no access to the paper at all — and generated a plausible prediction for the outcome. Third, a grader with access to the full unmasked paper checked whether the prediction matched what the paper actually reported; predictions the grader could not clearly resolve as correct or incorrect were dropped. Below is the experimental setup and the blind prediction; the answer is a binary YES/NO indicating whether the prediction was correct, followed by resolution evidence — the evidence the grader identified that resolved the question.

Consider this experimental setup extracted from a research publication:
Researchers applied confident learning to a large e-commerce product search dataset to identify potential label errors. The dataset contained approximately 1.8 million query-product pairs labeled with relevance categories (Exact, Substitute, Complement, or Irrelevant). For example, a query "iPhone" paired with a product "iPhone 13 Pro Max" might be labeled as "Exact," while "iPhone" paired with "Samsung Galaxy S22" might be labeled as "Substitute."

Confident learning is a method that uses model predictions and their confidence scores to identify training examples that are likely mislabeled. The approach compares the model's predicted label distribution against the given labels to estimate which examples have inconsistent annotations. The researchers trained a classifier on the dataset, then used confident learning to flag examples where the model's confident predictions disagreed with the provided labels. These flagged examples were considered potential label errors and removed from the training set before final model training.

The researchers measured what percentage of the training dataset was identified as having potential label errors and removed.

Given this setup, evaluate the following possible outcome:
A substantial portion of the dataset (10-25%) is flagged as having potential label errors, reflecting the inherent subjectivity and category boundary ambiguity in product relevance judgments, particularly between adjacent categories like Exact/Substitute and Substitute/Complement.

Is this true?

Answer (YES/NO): NO